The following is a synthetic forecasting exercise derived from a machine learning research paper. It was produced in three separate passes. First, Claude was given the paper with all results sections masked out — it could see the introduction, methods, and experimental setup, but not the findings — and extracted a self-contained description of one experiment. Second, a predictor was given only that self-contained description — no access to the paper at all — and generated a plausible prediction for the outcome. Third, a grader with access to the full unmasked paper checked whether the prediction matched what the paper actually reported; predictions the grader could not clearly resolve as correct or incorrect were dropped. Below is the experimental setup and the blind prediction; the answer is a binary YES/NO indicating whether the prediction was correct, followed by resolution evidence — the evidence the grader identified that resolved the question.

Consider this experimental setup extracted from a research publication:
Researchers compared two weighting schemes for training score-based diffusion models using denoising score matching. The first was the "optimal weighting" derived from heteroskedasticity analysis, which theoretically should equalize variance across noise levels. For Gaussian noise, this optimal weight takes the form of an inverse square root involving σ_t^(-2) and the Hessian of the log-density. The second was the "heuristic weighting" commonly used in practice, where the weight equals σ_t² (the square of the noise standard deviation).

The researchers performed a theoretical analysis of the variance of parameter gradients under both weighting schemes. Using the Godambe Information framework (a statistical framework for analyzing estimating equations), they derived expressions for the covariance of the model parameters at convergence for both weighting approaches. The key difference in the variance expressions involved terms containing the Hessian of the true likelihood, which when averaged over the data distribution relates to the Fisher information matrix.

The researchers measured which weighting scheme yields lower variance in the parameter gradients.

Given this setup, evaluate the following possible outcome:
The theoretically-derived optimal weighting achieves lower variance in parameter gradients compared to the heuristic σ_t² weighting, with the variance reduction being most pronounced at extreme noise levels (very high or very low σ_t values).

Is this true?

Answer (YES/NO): NO